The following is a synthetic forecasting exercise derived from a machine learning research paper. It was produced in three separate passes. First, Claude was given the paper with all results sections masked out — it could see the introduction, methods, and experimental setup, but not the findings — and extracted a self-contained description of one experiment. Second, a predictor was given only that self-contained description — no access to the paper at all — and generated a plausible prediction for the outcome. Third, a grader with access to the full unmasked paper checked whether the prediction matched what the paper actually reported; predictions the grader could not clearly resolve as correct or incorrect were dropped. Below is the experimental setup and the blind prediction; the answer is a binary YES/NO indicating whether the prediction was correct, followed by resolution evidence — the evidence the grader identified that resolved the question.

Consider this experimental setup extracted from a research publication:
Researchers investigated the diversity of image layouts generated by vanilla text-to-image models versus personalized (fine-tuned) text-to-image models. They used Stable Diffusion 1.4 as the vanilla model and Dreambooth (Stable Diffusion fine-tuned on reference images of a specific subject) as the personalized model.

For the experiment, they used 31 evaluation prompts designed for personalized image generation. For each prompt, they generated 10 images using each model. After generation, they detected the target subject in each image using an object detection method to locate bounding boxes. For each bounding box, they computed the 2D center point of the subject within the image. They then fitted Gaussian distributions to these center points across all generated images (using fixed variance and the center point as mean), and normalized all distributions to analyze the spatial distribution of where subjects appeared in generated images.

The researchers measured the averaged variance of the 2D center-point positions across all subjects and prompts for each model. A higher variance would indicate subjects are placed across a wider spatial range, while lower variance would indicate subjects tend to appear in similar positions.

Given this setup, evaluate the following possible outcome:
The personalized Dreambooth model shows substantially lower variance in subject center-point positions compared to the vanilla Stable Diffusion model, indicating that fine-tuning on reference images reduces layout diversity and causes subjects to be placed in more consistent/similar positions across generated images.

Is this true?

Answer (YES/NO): YES